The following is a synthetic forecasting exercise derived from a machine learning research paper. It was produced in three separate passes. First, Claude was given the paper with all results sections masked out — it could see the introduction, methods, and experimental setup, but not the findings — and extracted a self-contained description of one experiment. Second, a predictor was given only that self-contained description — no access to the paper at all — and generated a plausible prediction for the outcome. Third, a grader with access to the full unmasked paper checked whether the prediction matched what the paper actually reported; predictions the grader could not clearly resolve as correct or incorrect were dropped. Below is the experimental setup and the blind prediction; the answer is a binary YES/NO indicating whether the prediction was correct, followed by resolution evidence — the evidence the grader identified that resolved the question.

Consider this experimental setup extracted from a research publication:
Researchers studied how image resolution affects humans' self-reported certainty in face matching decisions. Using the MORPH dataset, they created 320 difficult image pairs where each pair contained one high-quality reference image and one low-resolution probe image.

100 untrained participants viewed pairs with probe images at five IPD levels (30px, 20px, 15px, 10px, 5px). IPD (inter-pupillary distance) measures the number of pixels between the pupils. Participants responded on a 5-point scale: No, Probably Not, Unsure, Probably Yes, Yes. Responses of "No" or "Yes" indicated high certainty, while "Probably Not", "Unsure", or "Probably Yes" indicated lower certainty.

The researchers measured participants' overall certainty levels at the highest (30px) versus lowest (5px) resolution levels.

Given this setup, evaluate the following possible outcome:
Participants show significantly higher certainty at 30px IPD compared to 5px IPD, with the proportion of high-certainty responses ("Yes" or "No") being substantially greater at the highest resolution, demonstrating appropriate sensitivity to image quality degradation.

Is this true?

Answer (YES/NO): NO